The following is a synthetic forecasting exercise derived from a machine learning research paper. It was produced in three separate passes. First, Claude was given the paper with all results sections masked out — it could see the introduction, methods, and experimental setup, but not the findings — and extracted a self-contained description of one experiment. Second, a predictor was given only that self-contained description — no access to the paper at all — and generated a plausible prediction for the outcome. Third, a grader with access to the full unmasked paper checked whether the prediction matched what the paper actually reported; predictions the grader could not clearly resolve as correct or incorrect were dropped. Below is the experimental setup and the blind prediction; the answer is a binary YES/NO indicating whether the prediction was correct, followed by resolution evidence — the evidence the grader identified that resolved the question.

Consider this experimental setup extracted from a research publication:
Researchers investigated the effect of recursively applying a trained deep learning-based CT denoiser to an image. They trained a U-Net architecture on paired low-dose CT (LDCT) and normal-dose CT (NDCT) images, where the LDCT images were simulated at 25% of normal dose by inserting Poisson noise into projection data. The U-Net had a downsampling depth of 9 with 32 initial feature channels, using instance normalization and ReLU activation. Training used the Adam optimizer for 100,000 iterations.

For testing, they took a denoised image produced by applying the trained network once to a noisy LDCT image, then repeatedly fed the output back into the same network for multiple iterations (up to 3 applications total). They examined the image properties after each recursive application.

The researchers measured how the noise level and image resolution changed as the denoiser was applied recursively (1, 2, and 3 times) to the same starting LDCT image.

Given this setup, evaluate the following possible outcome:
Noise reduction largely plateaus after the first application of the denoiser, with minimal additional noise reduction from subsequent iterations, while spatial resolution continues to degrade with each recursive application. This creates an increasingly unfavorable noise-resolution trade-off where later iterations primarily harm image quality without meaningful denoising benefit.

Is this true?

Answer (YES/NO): NO